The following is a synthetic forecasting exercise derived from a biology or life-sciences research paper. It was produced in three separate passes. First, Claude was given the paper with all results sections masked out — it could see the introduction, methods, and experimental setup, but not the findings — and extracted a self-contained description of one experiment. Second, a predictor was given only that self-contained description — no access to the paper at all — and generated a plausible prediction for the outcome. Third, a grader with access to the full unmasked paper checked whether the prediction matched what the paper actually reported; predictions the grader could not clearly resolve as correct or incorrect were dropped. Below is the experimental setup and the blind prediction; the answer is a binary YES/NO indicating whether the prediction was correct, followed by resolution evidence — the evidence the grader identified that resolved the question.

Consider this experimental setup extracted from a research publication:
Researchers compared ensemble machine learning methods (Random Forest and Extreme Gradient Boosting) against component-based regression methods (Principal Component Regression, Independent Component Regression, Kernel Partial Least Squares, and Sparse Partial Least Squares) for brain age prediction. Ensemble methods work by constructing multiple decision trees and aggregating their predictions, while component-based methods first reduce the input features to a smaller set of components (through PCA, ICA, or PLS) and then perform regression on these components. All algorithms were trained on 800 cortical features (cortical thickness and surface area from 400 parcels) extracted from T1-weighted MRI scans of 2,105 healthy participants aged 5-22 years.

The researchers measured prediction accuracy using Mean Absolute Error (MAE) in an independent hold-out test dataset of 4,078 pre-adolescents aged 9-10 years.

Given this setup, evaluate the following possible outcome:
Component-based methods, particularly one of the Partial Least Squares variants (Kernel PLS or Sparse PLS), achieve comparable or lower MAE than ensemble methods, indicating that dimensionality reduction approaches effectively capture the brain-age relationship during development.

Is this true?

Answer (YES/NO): NO